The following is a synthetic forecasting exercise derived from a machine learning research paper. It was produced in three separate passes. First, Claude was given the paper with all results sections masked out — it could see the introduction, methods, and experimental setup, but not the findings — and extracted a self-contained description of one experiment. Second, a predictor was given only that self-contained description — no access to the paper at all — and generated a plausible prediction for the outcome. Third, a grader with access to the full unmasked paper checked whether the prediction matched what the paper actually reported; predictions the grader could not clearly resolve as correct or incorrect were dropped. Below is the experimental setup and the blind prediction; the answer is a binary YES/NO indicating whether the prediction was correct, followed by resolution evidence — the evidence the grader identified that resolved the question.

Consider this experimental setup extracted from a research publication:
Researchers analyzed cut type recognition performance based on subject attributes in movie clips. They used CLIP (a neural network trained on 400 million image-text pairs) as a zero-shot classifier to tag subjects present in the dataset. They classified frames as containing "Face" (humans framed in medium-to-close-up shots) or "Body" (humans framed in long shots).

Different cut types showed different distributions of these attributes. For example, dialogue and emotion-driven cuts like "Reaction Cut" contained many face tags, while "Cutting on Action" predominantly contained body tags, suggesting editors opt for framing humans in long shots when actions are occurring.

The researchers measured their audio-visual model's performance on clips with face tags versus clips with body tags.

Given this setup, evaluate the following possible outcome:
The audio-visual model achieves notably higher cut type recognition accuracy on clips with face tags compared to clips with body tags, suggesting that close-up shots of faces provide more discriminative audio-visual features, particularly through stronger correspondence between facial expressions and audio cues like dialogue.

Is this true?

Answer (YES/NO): YES